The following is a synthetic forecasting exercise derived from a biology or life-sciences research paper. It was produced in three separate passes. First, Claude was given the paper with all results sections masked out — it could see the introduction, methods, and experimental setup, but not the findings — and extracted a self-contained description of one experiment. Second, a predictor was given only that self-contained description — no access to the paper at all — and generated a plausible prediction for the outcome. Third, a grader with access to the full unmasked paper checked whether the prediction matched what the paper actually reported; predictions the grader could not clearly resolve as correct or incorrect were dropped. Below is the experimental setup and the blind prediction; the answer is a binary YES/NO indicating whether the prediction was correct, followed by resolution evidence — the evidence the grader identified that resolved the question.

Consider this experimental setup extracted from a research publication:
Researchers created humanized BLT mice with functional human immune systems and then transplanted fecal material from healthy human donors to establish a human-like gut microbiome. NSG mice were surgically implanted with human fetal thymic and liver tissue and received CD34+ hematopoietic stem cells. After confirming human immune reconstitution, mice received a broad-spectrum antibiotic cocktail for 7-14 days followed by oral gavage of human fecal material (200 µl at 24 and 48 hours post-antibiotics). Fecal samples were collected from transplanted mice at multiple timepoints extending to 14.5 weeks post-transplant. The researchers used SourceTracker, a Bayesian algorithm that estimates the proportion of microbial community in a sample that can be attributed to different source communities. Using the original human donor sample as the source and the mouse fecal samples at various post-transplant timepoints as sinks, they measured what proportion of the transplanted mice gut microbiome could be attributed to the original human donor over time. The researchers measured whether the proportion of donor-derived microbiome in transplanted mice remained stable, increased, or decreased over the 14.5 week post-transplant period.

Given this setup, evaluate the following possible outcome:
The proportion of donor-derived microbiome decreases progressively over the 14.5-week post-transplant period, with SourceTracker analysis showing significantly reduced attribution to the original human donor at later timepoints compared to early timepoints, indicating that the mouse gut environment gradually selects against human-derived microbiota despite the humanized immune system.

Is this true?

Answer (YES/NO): NO